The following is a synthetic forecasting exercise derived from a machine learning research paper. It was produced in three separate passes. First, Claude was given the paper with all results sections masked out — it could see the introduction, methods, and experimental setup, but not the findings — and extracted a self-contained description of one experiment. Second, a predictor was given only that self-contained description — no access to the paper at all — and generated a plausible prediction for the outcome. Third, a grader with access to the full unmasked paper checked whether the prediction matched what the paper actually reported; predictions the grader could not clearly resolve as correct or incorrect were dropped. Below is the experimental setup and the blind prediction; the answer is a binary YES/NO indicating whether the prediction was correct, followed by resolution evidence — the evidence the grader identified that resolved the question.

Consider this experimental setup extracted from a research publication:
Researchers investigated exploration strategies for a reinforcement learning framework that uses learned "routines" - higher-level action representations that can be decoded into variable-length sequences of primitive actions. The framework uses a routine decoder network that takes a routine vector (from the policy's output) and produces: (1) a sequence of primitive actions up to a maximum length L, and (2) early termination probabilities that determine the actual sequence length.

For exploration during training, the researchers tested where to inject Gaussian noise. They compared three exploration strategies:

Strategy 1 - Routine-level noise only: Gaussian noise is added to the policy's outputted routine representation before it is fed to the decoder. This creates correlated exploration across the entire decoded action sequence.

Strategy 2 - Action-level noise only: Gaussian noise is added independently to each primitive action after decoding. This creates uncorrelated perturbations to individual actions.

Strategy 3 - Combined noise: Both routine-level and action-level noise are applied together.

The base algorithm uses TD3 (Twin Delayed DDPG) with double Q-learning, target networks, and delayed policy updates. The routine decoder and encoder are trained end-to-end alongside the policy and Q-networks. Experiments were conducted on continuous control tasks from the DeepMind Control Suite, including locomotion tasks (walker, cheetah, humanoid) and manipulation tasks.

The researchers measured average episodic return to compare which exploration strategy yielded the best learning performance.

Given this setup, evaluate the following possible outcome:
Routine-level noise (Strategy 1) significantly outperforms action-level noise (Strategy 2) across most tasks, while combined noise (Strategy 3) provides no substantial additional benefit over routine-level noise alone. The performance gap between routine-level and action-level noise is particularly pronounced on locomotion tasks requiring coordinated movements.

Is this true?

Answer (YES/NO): NO